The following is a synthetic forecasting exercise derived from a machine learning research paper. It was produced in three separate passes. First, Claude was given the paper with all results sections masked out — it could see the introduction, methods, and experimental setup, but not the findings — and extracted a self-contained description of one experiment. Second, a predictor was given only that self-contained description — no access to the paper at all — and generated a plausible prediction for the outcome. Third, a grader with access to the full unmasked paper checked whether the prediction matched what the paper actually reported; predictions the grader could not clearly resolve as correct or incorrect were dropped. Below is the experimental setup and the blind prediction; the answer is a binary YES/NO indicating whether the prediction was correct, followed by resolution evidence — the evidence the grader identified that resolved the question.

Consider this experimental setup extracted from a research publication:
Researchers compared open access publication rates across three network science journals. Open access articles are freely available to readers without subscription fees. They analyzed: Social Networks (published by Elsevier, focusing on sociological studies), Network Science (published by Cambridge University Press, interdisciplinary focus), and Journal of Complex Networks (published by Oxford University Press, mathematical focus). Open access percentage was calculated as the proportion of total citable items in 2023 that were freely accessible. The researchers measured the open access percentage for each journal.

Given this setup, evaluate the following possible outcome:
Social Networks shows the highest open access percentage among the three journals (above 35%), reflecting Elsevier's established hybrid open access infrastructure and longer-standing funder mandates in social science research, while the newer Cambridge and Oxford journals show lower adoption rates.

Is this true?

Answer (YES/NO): NO